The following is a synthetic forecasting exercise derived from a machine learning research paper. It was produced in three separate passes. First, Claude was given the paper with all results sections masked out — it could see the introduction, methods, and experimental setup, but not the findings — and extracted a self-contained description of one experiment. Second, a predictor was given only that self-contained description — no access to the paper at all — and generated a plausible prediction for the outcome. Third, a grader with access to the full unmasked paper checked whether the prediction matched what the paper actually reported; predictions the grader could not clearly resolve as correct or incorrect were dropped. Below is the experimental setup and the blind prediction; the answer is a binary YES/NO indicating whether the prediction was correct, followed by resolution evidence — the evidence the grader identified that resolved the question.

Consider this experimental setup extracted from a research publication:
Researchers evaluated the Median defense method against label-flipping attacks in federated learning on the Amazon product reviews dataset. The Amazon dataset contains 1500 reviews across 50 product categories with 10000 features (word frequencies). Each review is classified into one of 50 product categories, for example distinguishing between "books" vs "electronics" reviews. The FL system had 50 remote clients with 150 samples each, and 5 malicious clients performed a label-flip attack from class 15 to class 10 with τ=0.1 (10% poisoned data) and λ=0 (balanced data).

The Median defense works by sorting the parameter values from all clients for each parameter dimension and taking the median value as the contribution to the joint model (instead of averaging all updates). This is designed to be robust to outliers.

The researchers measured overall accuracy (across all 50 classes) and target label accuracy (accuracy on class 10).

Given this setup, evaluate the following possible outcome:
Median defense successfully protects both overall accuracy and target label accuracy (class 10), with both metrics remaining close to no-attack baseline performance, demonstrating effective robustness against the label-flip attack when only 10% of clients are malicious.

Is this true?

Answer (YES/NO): NO